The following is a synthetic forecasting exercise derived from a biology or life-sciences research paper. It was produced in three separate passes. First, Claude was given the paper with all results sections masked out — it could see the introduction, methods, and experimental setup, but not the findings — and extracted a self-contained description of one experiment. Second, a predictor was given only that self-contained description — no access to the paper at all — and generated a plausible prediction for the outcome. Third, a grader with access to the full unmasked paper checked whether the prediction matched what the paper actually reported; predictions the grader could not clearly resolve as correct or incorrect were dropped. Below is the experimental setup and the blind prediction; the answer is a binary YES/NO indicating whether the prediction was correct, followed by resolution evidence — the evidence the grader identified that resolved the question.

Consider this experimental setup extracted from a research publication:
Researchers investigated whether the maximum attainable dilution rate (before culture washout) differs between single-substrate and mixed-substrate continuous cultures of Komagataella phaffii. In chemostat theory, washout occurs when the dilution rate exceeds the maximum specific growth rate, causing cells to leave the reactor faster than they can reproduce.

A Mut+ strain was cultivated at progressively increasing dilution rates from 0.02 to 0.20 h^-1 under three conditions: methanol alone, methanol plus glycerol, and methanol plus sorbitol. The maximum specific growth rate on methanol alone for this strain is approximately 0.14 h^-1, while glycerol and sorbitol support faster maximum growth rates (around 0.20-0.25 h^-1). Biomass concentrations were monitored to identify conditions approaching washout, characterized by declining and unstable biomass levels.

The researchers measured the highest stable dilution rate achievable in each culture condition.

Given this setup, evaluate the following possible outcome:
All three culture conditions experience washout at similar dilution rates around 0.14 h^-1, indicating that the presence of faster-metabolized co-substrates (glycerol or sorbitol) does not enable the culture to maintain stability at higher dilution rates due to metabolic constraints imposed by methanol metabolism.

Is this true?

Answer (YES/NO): NO